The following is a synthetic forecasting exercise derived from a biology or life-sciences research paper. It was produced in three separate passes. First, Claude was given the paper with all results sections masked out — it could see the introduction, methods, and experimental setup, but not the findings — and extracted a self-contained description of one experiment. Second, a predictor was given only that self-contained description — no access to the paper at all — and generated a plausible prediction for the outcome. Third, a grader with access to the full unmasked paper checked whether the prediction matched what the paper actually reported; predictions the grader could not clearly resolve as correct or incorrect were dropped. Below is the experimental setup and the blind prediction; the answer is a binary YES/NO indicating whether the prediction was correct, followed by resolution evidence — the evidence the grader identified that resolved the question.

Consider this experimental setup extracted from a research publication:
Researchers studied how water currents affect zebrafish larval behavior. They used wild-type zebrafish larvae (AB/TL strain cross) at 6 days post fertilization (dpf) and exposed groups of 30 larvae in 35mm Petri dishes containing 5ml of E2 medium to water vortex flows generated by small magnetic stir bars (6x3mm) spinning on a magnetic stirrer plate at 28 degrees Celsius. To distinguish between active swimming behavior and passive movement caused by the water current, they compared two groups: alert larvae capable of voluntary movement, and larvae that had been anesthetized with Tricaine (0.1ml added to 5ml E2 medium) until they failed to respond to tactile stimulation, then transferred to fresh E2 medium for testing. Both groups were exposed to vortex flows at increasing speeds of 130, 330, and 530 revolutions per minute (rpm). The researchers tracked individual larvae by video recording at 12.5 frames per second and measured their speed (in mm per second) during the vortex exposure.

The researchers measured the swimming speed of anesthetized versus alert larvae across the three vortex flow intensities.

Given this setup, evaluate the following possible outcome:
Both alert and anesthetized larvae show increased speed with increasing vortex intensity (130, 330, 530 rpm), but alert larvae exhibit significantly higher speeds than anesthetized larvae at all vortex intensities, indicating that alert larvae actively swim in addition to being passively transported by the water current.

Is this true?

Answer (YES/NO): NO